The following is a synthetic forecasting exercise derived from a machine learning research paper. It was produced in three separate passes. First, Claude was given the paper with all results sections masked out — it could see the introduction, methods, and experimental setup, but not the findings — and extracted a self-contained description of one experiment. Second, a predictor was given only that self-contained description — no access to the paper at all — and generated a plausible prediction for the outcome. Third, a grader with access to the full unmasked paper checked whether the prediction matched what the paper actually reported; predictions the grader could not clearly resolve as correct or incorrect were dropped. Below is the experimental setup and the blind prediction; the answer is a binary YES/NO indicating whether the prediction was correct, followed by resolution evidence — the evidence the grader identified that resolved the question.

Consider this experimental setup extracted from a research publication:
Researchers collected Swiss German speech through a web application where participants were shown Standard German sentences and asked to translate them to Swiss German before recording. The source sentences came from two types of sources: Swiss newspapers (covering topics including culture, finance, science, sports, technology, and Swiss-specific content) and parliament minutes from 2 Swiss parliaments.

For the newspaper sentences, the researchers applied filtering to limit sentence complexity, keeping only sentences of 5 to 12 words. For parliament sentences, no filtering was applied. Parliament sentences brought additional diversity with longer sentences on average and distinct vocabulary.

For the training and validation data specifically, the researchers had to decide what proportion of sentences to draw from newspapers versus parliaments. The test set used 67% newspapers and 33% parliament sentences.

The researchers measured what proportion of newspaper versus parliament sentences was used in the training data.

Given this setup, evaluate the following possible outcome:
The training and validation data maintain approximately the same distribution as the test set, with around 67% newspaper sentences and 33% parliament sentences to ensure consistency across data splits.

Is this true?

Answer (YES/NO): NO